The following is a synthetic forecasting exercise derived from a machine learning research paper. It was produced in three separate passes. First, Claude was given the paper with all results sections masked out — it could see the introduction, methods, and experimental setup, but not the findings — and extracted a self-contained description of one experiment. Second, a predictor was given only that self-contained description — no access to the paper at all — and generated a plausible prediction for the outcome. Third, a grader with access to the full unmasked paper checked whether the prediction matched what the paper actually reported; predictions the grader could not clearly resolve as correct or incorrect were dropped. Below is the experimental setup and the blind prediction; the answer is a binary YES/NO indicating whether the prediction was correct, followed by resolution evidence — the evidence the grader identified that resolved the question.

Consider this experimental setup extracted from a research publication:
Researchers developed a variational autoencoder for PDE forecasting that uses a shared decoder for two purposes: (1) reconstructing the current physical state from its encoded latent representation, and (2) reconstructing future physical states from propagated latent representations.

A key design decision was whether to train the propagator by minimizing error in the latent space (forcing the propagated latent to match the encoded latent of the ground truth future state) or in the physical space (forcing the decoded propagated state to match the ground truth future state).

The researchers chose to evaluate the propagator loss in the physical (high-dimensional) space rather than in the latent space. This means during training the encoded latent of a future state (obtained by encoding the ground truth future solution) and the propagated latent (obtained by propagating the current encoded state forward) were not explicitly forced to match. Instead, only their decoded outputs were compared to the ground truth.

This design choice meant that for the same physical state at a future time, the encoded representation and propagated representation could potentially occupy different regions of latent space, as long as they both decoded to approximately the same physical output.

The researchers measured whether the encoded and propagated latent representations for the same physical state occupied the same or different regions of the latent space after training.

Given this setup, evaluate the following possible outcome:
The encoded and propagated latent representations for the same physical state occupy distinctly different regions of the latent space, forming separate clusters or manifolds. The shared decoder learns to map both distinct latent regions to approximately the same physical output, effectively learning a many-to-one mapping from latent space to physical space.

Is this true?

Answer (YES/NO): YES